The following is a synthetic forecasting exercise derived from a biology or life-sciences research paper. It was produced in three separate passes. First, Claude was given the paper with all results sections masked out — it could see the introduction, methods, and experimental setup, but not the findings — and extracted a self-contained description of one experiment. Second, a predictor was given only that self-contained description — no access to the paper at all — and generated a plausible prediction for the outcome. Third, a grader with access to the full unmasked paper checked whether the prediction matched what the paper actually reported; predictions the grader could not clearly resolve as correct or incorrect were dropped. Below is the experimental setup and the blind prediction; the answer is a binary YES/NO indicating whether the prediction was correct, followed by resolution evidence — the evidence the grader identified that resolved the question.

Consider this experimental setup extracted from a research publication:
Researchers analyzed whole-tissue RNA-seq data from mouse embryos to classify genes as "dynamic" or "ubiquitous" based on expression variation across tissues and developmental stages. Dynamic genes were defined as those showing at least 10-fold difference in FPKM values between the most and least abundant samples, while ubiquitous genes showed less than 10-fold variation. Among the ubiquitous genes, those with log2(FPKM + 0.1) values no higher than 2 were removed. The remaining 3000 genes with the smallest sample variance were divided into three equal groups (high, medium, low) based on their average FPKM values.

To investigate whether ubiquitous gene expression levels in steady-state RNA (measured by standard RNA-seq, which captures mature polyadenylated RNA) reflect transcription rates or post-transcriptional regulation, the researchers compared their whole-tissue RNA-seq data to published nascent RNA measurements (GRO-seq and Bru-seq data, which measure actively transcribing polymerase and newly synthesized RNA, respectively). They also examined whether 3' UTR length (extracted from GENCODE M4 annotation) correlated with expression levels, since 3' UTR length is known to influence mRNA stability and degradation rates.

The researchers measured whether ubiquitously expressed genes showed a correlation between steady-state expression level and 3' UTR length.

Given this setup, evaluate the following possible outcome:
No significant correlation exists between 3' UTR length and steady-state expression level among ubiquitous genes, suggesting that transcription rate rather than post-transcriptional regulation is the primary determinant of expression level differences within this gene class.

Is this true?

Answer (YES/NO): NO